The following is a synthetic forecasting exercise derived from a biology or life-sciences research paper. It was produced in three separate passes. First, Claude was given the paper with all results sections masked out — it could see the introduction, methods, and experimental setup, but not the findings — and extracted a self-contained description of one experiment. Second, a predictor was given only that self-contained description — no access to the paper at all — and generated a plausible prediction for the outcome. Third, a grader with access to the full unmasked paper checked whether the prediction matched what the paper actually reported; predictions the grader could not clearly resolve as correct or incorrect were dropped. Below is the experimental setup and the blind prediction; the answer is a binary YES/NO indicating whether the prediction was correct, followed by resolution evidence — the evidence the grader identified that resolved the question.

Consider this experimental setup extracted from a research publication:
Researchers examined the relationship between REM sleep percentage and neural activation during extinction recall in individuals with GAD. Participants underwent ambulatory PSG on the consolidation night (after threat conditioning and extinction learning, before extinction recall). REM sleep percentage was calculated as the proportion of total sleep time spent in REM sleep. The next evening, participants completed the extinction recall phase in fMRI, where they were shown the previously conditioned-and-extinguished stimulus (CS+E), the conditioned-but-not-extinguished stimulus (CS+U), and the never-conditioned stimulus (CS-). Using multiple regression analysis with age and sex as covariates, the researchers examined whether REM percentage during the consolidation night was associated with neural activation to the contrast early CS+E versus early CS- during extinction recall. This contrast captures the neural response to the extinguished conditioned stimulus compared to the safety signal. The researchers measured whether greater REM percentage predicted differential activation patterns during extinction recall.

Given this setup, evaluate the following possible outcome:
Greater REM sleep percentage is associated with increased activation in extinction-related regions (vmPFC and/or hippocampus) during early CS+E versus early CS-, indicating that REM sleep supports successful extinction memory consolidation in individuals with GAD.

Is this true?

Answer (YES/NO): NO